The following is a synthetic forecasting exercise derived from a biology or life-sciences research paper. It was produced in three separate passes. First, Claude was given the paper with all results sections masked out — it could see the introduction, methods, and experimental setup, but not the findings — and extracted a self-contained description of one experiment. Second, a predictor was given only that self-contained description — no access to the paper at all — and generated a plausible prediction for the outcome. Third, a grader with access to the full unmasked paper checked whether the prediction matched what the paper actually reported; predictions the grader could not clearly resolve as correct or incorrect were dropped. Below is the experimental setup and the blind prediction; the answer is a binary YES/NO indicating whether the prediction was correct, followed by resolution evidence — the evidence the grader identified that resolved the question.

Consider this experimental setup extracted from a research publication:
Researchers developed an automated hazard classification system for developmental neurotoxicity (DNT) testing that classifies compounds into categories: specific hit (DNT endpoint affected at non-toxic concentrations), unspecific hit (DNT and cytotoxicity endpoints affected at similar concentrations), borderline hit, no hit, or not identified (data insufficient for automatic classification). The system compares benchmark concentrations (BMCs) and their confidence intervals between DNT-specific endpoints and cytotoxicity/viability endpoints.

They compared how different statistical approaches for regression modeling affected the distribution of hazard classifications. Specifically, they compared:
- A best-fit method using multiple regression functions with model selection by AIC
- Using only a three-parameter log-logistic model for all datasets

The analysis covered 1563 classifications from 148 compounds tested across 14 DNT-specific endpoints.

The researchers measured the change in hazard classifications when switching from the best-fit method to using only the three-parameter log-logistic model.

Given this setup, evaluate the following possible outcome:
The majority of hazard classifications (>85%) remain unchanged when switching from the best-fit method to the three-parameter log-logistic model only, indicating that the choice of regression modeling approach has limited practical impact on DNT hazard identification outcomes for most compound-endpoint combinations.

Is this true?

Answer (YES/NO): NO